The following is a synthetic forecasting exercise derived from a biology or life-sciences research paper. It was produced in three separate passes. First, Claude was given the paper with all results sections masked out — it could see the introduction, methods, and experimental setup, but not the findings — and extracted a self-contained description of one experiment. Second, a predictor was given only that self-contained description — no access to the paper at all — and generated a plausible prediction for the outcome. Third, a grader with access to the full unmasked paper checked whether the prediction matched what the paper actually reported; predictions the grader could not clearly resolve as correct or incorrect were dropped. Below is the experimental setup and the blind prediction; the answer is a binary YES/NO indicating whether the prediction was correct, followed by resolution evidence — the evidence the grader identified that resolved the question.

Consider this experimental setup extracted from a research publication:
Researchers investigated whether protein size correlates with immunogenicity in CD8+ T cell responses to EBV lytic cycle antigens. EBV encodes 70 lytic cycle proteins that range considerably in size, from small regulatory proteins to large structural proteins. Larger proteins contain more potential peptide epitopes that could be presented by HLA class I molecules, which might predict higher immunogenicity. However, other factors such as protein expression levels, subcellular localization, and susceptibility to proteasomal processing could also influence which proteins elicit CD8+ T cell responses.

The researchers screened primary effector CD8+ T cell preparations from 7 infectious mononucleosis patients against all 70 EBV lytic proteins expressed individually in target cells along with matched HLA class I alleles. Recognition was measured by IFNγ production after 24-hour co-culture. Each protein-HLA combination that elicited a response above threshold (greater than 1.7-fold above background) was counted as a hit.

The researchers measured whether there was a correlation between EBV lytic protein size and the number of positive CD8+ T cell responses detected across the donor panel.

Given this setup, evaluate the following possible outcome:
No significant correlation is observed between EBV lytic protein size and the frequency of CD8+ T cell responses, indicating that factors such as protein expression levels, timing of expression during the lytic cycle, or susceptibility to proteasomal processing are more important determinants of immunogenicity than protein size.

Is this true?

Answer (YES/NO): YES